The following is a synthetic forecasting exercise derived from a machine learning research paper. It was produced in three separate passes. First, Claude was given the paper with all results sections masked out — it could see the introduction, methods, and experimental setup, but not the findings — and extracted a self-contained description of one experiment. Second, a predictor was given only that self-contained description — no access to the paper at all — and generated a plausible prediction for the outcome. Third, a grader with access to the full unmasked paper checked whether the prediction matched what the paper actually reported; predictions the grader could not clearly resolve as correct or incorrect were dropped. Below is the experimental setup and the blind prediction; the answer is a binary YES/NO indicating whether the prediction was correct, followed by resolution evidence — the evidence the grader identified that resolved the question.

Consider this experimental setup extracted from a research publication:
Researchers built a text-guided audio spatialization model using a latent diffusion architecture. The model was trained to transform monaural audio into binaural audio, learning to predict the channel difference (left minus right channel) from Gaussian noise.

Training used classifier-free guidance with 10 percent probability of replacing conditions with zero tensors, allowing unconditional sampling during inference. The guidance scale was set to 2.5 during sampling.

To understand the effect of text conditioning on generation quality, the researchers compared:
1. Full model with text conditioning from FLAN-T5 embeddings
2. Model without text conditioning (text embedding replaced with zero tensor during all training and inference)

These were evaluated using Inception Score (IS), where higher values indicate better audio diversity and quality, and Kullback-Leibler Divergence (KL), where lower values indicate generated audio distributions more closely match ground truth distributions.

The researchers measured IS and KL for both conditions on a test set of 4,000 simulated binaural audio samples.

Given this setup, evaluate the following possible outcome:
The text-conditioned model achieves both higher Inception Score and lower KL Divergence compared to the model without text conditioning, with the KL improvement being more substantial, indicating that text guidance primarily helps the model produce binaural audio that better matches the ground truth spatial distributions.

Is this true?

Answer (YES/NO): NO